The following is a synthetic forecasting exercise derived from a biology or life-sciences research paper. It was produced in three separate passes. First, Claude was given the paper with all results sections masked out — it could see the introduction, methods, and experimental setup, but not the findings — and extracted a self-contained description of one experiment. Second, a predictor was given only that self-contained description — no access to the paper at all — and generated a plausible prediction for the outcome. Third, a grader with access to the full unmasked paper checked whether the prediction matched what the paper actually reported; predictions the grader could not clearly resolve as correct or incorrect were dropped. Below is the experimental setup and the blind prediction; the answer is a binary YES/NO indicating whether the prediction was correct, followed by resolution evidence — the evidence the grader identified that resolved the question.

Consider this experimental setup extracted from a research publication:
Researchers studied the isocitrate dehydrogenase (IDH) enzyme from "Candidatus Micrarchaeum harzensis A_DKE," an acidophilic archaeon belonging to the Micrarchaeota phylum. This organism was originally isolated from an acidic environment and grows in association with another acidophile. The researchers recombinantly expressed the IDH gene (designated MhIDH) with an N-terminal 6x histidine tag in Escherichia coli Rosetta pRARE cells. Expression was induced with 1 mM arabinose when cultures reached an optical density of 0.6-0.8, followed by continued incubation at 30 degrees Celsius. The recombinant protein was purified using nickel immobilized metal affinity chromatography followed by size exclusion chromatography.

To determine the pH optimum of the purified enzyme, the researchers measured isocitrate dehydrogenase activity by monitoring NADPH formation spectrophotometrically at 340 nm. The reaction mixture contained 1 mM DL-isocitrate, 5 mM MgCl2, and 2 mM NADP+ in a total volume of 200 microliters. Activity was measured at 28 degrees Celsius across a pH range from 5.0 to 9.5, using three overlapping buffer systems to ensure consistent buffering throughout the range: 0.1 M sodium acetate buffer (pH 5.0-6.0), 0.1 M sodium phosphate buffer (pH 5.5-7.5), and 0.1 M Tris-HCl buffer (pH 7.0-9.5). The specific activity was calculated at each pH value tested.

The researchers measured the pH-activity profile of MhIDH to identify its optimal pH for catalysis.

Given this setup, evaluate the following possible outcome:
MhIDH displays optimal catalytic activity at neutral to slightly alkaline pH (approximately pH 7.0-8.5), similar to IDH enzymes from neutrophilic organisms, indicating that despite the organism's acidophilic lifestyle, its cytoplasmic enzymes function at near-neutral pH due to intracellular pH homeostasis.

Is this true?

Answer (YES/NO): YES